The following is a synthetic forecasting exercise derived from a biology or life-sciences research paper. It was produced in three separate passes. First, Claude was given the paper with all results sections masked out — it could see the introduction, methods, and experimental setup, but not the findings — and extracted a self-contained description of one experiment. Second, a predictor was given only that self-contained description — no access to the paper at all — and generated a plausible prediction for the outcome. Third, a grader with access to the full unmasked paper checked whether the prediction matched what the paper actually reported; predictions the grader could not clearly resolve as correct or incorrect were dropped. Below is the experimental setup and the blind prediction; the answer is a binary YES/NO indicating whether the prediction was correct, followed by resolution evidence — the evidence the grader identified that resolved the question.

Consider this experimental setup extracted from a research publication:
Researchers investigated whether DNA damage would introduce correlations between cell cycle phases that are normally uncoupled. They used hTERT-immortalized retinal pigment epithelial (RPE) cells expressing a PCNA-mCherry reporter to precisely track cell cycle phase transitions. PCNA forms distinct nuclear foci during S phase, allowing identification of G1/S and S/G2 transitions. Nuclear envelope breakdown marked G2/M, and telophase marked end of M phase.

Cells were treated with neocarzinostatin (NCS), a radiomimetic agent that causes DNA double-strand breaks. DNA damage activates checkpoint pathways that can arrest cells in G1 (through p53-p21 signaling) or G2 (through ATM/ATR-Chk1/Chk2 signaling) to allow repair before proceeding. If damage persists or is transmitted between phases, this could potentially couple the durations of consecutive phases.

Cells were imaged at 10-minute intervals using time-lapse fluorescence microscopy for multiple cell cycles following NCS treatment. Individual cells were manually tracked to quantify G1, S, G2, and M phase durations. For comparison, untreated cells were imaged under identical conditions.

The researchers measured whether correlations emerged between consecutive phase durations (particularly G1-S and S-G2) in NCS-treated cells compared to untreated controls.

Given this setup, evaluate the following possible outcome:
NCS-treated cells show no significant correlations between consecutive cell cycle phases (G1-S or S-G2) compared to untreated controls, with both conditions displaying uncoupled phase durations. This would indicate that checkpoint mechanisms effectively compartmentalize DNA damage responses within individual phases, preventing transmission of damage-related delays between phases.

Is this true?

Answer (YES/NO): YES